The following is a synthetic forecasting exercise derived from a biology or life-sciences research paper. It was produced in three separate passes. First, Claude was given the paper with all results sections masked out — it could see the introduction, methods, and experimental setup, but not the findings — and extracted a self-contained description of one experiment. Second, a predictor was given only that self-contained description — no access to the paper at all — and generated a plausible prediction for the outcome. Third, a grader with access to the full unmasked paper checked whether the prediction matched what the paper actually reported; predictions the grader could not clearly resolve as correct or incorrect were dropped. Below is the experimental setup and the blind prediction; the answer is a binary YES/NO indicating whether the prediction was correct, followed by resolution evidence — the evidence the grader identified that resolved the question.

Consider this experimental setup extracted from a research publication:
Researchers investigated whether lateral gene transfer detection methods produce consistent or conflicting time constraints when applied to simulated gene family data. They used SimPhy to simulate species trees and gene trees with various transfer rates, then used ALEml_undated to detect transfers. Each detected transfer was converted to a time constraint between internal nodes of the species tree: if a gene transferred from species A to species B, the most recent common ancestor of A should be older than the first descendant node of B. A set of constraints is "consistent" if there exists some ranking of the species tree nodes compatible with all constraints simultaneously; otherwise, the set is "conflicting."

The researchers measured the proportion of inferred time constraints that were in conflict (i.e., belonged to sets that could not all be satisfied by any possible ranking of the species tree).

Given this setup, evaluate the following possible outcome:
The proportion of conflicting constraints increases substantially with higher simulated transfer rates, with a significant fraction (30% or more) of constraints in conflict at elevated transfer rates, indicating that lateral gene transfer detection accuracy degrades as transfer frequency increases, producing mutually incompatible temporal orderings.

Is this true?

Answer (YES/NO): NO